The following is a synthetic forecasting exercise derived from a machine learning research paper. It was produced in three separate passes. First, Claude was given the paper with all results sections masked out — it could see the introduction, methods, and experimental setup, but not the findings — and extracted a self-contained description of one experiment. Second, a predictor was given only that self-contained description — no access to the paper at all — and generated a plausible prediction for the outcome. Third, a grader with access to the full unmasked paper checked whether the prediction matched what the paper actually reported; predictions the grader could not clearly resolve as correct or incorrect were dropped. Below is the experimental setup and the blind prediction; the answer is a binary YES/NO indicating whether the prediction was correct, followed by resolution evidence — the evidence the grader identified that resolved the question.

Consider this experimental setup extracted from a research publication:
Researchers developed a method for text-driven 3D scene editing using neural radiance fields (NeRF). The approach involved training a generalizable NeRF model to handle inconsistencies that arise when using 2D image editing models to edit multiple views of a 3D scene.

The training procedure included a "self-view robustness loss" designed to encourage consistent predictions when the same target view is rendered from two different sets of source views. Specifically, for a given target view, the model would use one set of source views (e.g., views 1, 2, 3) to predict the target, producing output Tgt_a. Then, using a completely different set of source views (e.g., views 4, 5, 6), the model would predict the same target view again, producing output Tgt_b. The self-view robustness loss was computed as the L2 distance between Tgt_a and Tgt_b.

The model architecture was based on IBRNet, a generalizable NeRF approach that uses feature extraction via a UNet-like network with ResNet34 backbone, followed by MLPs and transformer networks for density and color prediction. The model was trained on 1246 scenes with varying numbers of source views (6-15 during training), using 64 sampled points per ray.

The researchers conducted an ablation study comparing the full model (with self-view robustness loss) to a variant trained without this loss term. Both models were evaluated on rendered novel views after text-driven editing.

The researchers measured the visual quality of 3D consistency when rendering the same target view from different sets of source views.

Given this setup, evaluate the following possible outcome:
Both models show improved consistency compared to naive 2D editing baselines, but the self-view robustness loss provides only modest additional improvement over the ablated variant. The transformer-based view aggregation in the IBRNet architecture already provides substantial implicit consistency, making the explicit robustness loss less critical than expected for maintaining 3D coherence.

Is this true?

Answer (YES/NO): NO